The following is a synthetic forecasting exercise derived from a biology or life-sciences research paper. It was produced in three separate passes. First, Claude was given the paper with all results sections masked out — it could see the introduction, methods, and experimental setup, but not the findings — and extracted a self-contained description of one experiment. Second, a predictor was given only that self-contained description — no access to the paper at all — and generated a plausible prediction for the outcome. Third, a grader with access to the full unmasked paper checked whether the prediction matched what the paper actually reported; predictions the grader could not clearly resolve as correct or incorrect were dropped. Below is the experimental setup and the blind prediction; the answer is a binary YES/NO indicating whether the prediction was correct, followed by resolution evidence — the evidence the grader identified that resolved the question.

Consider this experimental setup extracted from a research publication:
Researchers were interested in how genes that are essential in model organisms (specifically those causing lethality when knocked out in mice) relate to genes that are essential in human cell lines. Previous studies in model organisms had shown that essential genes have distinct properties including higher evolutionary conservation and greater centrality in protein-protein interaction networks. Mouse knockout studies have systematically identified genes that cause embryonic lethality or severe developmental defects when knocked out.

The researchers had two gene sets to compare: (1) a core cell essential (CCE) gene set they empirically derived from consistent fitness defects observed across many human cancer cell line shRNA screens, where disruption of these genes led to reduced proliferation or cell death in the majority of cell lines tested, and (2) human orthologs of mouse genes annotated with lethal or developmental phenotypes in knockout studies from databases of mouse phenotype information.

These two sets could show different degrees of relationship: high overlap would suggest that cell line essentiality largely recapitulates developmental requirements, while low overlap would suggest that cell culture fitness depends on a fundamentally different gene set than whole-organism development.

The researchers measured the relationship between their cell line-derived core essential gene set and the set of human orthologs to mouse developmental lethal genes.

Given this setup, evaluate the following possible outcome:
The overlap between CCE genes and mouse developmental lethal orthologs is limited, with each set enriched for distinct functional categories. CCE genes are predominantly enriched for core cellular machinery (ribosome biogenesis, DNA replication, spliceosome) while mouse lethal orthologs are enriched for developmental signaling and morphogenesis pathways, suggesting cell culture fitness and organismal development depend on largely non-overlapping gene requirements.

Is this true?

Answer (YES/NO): NO